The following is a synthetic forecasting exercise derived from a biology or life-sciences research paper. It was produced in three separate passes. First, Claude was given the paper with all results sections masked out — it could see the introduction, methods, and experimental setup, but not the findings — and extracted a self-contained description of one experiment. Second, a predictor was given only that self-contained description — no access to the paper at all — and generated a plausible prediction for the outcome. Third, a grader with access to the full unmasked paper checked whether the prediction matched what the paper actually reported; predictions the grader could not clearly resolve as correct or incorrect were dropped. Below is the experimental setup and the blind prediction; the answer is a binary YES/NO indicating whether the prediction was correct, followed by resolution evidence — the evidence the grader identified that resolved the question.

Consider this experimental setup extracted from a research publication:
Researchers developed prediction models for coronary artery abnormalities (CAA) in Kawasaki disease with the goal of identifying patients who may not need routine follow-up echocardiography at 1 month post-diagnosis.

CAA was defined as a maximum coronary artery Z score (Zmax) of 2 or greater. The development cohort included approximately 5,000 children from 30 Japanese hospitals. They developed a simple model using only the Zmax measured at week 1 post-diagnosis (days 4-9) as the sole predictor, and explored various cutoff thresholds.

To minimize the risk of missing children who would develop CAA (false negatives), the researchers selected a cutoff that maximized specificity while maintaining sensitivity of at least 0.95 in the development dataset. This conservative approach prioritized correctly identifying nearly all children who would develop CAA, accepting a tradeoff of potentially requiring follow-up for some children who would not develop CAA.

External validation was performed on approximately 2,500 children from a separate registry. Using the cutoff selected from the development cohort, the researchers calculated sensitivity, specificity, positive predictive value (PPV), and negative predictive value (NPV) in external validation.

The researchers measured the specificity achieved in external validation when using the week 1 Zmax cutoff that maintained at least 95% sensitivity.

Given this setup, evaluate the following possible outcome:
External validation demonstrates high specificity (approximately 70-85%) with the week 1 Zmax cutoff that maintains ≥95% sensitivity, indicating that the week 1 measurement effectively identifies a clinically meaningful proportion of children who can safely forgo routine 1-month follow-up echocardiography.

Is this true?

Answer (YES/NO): NO